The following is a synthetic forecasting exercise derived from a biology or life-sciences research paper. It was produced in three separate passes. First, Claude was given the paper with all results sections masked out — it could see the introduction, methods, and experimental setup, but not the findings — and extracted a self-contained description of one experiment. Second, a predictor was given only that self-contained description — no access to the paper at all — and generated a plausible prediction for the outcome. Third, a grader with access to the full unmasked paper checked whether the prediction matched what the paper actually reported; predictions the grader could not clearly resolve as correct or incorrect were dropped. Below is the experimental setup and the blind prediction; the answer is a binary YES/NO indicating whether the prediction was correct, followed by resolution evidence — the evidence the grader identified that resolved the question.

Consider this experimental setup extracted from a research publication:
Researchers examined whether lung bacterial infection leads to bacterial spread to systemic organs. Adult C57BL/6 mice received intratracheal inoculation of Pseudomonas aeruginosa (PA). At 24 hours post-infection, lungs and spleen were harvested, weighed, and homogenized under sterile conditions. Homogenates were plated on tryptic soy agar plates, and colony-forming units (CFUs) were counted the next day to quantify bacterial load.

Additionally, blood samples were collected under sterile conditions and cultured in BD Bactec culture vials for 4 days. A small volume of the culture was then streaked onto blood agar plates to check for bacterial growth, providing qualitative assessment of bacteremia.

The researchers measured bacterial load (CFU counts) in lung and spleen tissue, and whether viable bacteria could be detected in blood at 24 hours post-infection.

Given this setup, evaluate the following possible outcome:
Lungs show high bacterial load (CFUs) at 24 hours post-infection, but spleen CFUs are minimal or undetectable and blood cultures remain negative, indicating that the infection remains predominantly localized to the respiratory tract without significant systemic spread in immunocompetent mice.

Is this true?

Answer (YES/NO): NO